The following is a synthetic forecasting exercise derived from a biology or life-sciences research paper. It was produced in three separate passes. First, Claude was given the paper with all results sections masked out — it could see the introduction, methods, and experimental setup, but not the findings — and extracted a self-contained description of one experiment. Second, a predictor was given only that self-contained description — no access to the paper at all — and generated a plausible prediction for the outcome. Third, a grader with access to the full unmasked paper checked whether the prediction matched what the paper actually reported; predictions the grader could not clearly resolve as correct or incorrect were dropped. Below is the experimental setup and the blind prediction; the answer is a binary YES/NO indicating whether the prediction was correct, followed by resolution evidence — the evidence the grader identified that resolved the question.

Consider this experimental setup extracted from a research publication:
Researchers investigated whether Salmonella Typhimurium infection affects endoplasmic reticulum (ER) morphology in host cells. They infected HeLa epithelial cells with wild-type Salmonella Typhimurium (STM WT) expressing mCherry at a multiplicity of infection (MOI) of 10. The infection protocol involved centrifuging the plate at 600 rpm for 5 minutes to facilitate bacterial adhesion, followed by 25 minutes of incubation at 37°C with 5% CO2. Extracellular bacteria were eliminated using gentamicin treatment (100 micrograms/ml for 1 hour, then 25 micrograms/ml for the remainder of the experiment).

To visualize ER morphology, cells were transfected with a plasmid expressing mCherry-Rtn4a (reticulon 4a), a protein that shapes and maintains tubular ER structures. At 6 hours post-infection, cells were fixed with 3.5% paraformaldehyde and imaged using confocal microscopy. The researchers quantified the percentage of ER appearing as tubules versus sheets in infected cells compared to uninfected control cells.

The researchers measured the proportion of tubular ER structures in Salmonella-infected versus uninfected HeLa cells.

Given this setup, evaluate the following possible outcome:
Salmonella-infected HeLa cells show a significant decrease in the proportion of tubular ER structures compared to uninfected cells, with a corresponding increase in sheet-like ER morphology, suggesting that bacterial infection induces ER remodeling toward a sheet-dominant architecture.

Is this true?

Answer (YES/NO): NO